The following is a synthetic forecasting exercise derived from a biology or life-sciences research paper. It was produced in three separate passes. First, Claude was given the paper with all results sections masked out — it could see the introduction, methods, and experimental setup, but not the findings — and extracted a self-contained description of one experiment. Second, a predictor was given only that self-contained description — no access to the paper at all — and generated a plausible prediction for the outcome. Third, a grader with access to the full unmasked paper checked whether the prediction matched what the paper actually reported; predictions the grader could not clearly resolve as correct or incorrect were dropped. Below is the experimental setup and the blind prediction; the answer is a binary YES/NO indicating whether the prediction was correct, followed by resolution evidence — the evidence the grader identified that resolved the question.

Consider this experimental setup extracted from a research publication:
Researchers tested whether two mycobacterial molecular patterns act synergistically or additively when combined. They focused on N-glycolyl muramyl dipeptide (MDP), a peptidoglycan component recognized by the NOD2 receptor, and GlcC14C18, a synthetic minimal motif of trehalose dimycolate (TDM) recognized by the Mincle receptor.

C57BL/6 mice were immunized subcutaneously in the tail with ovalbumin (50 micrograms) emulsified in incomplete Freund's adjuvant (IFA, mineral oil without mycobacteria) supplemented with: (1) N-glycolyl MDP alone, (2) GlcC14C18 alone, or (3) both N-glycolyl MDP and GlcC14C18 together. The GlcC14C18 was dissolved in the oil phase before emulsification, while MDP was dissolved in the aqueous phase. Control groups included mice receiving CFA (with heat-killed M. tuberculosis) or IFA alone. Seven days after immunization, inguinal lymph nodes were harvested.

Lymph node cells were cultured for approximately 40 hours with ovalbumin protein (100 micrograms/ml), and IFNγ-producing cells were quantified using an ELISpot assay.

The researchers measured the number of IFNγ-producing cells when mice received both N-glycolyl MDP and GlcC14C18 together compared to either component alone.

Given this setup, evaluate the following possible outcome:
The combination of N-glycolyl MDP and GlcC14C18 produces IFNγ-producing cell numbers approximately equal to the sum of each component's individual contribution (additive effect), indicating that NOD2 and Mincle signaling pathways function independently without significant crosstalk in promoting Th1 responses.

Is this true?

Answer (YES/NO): NO